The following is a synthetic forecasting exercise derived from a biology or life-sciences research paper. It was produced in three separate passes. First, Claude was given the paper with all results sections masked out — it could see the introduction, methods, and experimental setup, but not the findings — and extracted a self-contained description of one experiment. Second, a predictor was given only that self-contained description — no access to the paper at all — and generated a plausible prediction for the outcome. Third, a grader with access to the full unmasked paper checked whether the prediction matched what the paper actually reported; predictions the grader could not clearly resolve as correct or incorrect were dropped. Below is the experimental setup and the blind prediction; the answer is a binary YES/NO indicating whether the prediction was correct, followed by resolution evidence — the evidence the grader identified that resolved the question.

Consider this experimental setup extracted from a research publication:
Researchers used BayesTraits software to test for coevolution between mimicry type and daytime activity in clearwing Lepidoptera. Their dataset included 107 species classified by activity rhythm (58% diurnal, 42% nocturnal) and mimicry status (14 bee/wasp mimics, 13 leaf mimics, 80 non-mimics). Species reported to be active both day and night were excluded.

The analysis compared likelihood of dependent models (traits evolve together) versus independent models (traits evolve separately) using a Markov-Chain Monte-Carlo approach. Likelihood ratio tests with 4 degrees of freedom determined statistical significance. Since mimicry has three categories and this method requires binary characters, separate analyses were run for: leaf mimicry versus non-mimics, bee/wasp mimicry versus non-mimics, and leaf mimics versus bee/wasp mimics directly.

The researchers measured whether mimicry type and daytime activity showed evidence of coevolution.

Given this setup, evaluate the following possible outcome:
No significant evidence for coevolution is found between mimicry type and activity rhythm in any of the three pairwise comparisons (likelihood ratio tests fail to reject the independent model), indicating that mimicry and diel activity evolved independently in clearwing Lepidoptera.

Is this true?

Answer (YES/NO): NO